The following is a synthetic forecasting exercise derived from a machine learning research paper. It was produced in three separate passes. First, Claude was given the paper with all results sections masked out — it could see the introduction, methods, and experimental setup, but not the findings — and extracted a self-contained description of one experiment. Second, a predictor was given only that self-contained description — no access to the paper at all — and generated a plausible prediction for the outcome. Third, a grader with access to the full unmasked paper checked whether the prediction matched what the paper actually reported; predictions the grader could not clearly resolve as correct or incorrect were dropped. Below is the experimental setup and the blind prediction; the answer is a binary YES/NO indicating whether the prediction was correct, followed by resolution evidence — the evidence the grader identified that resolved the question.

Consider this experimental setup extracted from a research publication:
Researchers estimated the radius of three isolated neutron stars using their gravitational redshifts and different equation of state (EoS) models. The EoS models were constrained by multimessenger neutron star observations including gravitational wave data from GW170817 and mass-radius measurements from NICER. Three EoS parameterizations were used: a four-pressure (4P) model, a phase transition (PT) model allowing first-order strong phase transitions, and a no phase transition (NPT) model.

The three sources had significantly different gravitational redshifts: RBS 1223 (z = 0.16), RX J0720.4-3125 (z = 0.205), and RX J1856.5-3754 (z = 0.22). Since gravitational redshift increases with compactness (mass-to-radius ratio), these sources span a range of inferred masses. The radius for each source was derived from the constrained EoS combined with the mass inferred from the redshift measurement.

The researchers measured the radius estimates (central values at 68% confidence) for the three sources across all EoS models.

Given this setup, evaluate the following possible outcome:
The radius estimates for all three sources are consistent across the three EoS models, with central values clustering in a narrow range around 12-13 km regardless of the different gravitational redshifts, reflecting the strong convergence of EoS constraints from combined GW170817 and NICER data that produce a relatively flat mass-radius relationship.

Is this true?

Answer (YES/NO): YES